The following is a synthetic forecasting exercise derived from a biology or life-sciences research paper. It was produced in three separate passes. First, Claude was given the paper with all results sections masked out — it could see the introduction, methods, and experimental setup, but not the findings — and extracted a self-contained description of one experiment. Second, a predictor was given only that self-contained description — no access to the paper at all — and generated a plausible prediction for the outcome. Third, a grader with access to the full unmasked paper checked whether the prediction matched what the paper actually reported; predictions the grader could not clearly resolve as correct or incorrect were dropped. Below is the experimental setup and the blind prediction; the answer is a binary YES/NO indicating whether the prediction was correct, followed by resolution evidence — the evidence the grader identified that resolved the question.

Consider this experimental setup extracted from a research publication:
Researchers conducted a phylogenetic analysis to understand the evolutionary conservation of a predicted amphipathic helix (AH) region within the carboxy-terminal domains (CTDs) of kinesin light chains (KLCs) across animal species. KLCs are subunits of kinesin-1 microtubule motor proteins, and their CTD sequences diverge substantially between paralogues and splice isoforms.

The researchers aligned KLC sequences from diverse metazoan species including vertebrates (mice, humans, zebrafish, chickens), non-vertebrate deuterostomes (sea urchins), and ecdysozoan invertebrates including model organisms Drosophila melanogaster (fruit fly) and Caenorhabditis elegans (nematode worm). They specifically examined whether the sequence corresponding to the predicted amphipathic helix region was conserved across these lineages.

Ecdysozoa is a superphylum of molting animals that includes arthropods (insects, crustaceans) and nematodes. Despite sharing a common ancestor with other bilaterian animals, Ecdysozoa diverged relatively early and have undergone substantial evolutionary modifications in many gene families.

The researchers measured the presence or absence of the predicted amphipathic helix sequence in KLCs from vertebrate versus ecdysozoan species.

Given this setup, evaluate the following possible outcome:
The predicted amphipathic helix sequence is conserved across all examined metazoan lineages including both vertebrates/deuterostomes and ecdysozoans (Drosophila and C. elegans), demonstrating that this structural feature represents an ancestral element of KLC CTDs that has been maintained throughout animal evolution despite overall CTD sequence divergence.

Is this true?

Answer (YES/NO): NO